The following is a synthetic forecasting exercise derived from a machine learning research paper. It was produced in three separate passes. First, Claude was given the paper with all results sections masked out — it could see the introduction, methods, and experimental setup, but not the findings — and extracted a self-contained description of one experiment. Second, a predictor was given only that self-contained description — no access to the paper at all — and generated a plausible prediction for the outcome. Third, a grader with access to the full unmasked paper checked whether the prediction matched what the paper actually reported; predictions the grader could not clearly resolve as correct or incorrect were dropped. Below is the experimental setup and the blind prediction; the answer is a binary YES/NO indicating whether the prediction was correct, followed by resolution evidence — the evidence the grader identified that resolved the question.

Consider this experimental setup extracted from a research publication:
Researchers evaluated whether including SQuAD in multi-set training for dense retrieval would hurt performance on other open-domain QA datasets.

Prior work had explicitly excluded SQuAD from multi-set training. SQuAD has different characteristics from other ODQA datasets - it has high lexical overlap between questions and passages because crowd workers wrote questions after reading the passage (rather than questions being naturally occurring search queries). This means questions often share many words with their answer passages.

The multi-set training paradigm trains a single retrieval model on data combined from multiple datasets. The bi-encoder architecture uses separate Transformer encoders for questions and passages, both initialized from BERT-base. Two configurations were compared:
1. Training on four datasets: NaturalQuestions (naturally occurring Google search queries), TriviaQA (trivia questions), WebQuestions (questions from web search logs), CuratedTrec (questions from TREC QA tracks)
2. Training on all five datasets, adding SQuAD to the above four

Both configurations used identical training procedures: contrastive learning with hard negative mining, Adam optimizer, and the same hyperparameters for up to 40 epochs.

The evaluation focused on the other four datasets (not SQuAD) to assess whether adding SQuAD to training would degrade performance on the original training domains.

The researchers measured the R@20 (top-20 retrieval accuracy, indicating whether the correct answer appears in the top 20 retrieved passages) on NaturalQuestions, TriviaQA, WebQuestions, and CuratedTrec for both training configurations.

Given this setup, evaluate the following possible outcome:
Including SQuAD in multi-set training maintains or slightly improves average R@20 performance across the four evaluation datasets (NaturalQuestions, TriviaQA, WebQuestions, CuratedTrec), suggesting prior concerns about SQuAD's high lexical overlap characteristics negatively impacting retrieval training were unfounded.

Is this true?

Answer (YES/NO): YES